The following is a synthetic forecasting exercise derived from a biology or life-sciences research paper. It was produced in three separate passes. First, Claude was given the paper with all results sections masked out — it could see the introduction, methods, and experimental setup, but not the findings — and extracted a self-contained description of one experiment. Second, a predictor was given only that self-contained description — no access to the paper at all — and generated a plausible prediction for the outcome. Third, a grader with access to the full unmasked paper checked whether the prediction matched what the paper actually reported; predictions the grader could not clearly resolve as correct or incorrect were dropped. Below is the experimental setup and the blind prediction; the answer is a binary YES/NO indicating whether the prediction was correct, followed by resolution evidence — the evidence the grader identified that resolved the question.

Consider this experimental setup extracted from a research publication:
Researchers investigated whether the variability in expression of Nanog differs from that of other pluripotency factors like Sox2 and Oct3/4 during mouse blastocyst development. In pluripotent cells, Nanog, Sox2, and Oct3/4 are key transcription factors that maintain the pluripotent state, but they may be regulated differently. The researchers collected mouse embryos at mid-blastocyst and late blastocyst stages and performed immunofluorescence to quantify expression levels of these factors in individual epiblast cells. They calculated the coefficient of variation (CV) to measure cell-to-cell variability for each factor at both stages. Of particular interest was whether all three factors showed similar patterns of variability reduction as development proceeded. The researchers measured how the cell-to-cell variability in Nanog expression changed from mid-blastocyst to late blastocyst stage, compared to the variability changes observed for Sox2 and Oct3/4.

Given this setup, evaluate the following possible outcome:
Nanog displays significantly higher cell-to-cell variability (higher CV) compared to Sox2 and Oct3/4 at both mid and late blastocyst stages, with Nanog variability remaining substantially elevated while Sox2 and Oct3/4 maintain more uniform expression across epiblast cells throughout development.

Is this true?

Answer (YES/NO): NO